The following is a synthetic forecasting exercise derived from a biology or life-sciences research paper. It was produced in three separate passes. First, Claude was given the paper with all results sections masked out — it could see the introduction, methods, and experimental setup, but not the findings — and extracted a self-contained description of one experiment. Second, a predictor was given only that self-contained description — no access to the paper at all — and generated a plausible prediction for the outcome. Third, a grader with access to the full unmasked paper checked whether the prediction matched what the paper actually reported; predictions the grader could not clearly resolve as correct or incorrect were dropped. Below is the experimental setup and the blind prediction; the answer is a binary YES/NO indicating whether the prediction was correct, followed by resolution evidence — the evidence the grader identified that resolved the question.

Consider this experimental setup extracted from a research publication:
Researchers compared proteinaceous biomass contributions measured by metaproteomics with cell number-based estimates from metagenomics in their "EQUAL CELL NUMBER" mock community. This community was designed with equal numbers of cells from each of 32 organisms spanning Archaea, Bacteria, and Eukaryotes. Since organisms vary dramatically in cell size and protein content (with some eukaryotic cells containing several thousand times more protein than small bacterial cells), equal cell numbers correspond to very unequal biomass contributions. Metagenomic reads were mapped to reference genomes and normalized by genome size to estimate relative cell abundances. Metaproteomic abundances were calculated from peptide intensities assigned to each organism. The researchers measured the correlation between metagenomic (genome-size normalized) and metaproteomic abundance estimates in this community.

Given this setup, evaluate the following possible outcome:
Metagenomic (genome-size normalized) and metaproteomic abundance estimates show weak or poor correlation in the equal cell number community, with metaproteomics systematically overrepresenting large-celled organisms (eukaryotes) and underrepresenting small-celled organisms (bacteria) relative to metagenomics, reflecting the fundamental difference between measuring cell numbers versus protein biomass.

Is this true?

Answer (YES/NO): NO